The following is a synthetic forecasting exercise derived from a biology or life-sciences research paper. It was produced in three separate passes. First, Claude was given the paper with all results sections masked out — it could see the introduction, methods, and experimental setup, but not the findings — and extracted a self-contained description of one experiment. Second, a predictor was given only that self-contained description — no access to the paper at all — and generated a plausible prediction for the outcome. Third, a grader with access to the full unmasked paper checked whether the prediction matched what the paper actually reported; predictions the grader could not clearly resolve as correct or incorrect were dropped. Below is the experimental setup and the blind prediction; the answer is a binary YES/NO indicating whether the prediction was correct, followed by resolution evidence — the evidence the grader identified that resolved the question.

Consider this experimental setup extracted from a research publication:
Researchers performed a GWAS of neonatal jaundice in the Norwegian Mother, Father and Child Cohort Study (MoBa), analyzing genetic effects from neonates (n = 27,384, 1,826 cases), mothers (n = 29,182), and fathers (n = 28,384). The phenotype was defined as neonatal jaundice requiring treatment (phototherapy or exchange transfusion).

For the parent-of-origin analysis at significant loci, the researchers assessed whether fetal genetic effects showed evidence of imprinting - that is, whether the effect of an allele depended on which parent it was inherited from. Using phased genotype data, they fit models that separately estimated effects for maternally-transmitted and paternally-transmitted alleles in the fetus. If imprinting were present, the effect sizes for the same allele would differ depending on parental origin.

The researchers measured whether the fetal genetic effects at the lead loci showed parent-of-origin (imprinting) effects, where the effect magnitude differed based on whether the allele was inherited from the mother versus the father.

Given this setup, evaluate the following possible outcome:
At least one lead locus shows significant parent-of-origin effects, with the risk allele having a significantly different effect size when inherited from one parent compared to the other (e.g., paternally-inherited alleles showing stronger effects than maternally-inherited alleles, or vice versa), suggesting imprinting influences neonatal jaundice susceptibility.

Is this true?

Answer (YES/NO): NO